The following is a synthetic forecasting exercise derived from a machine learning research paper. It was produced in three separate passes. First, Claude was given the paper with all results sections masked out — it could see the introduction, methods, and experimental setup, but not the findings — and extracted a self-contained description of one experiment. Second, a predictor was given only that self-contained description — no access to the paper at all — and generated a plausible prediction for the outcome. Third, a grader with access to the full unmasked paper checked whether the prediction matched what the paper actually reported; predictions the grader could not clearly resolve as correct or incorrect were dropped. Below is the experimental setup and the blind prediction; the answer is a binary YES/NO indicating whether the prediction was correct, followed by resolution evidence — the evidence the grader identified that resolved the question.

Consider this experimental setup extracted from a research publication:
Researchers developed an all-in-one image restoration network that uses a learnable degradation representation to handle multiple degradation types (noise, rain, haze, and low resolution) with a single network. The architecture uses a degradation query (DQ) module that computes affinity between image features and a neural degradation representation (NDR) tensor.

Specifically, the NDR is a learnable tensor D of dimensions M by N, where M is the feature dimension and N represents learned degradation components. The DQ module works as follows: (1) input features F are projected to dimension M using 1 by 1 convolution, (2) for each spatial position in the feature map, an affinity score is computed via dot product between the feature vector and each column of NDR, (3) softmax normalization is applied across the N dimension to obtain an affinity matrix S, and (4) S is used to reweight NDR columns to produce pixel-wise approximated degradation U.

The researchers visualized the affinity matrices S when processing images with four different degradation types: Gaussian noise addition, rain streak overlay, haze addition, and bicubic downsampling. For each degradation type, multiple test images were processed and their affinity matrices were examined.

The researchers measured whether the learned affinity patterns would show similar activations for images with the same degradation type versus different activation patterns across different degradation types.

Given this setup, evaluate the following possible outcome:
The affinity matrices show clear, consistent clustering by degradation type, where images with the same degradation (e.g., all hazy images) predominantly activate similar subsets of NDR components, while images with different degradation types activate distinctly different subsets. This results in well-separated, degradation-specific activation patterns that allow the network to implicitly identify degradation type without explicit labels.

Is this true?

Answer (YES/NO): YES